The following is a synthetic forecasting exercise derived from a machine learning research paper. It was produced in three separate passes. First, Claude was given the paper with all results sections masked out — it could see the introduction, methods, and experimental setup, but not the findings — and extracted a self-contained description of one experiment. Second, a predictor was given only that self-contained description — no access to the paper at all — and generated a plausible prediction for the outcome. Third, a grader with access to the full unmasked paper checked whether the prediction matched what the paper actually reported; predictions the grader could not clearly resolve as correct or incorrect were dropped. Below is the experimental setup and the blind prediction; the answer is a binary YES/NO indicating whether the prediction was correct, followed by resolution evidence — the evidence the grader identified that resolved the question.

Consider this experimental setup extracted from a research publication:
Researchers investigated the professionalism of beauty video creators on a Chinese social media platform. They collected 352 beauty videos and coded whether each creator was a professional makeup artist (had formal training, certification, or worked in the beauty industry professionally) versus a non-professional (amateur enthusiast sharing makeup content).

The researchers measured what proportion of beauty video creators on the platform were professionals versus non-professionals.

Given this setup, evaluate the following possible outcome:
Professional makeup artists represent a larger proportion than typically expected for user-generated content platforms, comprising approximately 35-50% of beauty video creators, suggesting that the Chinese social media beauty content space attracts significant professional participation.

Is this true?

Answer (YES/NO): NO